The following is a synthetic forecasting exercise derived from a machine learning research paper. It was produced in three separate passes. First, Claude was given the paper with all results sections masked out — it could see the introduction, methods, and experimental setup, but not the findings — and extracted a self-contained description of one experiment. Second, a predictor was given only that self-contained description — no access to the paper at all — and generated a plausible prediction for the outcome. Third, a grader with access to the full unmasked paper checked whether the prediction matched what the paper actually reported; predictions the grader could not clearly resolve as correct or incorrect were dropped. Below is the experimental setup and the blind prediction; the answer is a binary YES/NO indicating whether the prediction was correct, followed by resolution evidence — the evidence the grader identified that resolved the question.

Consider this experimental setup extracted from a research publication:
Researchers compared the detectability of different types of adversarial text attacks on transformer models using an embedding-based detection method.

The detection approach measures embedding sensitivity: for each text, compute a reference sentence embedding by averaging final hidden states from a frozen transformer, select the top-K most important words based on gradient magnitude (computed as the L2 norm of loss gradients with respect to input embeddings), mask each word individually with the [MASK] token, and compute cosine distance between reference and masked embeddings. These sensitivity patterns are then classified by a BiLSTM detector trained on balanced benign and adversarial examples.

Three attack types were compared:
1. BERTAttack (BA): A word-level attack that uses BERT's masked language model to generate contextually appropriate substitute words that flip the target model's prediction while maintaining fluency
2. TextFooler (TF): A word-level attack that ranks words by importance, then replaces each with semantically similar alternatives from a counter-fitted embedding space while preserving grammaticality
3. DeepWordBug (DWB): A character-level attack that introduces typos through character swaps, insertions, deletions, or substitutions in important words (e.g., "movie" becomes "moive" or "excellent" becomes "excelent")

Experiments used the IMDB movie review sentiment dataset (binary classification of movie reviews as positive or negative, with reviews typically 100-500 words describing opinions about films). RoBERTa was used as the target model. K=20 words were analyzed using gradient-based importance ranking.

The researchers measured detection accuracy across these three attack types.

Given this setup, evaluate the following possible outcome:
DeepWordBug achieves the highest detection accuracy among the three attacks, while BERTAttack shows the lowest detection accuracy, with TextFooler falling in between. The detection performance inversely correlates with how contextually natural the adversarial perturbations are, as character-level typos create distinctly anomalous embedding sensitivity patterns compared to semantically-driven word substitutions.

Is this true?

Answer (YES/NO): YES